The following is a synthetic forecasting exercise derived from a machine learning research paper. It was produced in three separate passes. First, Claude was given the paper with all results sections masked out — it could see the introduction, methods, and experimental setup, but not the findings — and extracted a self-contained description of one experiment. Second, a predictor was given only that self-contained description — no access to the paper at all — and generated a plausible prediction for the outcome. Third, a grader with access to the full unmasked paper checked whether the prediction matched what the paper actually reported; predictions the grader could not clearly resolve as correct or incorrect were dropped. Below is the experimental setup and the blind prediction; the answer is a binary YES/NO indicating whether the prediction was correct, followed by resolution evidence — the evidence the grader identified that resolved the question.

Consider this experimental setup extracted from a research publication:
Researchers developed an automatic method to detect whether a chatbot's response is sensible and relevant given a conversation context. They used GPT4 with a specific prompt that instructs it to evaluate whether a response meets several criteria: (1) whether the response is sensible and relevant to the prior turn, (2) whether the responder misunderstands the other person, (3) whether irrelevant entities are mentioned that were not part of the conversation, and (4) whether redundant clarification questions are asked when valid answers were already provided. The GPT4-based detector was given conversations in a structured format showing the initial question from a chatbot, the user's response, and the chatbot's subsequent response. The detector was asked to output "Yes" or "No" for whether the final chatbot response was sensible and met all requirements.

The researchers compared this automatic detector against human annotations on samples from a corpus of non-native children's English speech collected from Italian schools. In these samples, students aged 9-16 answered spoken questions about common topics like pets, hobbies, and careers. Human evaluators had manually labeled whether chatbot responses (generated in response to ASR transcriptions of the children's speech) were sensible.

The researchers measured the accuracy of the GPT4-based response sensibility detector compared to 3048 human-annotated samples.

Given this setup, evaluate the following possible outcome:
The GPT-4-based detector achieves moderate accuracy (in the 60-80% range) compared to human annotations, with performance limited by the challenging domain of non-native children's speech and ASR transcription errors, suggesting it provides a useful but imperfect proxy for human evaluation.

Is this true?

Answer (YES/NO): NO